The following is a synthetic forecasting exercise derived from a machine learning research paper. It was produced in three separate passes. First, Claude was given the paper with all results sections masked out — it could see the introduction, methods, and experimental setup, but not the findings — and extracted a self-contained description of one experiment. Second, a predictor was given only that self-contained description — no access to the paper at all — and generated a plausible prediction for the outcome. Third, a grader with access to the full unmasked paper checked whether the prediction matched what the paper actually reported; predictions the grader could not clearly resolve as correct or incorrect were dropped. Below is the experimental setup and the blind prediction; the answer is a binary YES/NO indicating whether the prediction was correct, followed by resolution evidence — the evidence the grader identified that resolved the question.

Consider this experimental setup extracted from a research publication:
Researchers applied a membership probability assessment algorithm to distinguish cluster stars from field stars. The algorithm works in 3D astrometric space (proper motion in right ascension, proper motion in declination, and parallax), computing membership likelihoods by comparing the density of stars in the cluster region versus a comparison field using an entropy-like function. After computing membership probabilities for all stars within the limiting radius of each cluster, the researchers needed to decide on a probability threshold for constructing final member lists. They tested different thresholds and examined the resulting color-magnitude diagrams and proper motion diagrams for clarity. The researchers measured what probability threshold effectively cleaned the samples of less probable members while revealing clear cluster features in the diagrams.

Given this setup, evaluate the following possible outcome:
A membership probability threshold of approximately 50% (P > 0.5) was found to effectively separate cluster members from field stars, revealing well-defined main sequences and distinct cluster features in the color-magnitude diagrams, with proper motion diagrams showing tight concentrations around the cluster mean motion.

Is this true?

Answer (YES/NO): NO